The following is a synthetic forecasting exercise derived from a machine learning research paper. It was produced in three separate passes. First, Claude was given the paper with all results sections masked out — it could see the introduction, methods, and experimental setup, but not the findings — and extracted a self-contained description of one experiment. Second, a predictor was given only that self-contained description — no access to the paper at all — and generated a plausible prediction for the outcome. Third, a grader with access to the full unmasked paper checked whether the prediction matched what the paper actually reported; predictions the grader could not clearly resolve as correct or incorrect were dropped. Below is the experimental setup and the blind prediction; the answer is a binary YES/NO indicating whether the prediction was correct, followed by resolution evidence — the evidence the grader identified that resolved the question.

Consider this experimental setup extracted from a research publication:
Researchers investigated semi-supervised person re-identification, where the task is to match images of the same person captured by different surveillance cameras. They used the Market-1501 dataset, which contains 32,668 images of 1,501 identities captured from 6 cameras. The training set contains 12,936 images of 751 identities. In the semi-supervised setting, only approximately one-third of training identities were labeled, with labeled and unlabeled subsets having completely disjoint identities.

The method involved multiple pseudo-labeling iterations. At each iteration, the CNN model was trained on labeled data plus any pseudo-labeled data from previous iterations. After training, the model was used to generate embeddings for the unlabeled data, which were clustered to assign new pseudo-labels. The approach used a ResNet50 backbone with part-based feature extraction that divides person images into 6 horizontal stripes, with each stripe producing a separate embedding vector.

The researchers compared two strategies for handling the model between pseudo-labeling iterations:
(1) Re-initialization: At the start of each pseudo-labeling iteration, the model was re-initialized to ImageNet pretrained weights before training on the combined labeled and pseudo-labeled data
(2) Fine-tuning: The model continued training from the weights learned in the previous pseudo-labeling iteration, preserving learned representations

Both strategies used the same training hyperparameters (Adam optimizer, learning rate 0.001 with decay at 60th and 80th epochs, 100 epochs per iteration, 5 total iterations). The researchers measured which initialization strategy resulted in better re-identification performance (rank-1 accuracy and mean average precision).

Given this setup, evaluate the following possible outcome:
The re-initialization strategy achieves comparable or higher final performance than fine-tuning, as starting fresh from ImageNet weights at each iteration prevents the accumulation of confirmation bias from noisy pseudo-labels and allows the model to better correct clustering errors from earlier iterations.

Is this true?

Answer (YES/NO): YES